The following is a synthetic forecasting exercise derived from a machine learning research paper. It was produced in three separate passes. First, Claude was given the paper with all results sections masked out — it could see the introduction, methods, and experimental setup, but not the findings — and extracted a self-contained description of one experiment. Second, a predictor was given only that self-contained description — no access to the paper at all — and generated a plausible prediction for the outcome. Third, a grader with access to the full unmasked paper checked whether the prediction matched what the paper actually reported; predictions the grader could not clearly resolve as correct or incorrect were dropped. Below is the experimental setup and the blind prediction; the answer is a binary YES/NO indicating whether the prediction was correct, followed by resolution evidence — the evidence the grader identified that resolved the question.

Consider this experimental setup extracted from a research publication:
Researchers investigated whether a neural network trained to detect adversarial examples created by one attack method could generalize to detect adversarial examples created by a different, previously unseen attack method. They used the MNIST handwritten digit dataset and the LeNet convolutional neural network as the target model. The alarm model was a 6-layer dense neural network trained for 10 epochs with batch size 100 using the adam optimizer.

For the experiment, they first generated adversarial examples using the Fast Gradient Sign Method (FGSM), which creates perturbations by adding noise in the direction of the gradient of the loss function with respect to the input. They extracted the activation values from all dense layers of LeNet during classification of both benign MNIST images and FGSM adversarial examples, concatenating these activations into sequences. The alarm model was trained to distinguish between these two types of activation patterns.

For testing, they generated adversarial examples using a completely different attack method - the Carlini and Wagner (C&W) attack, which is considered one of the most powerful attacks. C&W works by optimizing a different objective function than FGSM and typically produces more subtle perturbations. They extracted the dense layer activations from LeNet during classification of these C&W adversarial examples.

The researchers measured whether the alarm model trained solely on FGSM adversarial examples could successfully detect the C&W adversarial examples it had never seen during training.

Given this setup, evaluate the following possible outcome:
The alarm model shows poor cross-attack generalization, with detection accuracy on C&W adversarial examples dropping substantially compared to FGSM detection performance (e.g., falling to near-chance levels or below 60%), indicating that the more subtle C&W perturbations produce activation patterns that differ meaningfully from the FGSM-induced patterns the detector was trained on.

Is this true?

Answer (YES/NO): NO